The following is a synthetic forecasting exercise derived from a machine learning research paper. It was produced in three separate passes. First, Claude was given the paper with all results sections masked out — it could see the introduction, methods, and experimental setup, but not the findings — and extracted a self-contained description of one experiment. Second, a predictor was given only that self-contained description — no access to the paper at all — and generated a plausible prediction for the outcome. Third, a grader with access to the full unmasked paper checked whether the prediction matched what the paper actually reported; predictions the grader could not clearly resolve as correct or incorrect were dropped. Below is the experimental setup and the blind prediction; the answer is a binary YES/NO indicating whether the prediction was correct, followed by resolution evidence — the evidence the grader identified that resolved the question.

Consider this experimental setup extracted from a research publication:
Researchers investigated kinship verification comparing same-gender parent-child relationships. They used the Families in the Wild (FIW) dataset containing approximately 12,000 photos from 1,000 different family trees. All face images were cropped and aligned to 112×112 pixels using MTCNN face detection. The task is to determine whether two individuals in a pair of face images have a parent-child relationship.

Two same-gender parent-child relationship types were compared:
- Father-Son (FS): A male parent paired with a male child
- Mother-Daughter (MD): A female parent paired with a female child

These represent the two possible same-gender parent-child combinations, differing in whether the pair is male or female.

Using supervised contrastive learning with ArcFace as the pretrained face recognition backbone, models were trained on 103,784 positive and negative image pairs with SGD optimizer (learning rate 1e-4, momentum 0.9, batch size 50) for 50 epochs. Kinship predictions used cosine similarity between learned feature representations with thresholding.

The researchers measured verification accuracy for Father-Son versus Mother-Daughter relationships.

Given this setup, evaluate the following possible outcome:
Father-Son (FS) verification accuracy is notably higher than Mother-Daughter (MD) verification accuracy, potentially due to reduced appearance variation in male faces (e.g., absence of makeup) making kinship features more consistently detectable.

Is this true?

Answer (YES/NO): NO